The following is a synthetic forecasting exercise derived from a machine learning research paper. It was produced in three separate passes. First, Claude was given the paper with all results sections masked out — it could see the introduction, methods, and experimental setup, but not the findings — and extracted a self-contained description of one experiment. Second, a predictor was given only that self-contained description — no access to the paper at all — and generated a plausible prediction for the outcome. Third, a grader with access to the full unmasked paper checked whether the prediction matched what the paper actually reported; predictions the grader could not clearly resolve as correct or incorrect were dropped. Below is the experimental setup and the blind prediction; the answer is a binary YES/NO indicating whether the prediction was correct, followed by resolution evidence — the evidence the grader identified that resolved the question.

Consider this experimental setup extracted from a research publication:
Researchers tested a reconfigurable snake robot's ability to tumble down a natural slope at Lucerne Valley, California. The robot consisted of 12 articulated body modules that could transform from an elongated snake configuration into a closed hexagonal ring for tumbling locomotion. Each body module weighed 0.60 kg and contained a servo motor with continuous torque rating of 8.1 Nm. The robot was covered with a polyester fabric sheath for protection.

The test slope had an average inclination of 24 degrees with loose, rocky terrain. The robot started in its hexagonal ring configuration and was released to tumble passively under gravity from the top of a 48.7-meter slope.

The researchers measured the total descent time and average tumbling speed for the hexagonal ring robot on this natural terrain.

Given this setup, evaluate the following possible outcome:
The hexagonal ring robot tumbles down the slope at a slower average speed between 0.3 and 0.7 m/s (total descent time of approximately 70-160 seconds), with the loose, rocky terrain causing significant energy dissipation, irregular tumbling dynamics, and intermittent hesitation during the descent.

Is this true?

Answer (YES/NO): NO